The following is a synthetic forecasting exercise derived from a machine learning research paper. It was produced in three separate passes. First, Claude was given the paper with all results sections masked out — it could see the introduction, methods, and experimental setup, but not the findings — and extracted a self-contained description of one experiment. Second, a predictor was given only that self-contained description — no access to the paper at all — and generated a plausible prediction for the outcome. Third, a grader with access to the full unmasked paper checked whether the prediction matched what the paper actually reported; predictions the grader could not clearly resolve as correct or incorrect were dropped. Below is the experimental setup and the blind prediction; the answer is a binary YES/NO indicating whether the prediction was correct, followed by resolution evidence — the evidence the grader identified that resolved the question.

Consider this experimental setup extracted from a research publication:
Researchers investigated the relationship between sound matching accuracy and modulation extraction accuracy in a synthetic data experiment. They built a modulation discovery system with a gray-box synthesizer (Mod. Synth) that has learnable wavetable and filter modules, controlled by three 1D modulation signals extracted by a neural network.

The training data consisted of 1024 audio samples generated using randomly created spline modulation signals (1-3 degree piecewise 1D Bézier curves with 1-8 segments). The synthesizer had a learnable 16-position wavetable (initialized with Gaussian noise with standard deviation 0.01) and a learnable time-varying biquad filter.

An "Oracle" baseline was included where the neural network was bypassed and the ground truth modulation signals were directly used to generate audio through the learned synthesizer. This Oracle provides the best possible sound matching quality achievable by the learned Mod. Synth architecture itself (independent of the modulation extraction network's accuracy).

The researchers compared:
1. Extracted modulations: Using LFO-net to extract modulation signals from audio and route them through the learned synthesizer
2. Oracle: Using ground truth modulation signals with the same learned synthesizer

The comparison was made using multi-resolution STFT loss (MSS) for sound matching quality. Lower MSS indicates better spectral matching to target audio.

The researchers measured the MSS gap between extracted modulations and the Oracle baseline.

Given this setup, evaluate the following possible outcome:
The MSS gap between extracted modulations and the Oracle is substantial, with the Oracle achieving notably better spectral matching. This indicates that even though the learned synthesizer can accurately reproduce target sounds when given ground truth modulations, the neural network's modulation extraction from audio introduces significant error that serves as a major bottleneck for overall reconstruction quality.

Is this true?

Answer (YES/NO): NO